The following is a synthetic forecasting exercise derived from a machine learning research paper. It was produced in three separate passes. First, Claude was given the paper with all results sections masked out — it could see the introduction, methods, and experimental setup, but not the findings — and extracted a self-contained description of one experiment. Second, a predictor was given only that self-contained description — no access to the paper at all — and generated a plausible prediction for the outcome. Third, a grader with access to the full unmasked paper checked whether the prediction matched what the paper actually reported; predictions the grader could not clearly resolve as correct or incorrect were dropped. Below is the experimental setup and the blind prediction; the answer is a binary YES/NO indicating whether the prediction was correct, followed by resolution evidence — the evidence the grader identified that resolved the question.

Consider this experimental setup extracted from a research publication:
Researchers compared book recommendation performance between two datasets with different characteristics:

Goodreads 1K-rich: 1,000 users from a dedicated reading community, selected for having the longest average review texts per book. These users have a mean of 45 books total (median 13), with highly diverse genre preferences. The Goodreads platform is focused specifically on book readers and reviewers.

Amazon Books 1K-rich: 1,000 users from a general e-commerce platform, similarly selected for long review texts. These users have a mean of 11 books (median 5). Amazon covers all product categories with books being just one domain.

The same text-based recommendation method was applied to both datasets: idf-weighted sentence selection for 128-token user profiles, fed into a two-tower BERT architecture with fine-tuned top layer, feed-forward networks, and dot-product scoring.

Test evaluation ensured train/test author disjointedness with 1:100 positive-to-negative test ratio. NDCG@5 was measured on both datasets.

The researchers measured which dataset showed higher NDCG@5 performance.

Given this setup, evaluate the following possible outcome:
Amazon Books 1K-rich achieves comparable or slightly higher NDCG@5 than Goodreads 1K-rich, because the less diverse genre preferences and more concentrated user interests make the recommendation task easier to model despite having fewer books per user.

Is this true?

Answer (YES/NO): NO